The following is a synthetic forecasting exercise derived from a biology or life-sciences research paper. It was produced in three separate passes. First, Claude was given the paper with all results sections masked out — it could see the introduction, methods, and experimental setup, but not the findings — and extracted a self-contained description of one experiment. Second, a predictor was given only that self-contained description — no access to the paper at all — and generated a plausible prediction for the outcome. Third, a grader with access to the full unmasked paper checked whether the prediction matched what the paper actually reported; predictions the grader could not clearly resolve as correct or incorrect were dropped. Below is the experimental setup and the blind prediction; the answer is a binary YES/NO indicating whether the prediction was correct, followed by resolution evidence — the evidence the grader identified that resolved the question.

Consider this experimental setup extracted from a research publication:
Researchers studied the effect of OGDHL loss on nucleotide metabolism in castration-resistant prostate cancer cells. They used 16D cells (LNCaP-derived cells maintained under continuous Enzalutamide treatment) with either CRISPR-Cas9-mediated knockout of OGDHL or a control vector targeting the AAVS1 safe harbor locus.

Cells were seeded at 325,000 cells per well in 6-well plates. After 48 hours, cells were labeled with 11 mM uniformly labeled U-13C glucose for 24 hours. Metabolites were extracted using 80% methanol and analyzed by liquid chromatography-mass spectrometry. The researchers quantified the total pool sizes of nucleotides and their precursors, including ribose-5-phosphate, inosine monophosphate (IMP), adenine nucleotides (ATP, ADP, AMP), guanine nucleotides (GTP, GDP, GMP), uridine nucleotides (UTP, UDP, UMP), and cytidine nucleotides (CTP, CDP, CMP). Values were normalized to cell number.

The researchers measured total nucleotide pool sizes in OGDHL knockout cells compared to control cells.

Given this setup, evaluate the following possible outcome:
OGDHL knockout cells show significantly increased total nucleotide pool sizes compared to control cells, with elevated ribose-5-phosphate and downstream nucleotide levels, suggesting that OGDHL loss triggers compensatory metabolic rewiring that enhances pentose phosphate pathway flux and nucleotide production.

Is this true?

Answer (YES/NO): NO